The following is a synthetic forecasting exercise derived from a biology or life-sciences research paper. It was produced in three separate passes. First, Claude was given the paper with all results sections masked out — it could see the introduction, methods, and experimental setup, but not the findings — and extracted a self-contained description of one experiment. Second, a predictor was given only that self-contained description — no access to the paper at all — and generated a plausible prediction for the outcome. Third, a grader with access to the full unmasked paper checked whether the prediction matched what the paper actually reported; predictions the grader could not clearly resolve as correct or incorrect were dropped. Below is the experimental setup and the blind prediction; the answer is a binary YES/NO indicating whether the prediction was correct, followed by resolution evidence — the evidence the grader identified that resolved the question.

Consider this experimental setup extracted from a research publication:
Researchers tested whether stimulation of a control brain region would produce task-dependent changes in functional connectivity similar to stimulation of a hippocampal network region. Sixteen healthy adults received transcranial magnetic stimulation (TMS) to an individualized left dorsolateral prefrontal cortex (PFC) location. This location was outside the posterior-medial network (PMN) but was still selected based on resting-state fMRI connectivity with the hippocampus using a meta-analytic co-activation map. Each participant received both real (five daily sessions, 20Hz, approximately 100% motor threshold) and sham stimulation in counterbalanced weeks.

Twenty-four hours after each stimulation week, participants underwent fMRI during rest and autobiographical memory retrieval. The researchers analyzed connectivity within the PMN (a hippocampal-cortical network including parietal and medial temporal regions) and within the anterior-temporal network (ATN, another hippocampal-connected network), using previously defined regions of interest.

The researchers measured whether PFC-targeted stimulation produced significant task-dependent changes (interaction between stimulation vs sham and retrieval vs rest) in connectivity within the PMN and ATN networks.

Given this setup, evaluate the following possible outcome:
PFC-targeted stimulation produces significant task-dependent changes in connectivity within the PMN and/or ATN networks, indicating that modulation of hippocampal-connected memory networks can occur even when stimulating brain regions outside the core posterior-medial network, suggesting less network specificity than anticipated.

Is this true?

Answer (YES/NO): NO